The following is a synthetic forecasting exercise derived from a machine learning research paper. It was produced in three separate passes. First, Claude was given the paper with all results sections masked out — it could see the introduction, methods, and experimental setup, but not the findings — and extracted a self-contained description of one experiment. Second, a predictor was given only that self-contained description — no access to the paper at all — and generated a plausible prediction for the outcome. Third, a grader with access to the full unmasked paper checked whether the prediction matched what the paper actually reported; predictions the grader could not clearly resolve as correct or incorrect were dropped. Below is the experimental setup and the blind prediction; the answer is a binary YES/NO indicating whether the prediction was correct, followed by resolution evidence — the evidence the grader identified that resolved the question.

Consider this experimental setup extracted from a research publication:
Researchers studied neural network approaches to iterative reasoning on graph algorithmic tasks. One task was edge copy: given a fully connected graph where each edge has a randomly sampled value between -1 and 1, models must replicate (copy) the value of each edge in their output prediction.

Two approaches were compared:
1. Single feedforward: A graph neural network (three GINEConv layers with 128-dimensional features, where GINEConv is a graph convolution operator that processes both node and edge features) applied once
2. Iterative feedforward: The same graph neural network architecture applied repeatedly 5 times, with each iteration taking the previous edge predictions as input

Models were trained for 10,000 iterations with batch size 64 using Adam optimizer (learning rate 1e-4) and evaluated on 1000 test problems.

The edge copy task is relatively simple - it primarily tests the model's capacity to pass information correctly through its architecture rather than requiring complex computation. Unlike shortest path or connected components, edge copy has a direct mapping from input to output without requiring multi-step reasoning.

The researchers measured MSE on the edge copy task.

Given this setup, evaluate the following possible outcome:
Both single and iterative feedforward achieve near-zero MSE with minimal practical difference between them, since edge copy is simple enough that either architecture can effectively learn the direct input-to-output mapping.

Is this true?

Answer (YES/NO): NO